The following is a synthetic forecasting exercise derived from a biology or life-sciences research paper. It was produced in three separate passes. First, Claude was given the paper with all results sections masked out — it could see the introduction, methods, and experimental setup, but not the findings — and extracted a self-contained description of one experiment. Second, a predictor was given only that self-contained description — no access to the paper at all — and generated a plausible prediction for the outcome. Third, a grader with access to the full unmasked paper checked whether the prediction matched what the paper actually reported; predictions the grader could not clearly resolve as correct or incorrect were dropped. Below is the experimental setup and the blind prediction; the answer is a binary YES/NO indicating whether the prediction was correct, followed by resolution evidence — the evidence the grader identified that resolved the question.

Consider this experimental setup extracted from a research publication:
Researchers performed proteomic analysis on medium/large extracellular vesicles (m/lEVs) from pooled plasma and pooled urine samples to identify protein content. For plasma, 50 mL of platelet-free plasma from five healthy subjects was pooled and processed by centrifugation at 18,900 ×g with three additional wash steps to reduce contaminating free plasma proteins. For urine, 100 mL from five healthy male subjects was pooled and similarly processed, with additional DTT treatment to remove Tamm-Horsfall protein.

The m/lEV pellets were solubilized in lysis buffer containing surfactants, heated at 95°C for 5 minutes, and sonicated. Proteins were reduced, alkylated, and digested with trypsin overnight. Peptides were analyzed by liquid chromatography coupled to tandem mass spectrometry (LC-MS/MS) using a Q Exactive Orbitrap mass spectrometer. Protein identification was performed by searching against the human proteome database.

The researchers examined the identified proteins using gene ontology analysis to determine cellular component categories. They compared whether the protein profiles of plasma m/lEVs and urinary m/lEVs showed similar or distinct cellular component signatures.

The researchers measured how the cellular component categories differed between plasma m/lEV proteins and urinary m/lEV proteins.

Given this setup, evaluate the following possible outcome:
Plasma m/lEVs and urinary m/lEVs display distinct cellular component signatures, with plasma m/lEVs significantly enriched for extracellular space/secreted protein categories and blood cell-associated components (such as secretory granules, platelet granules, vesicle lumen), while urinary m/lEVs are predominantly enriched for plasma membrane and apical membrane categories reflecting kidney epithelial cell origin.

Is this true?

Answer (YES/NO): NO